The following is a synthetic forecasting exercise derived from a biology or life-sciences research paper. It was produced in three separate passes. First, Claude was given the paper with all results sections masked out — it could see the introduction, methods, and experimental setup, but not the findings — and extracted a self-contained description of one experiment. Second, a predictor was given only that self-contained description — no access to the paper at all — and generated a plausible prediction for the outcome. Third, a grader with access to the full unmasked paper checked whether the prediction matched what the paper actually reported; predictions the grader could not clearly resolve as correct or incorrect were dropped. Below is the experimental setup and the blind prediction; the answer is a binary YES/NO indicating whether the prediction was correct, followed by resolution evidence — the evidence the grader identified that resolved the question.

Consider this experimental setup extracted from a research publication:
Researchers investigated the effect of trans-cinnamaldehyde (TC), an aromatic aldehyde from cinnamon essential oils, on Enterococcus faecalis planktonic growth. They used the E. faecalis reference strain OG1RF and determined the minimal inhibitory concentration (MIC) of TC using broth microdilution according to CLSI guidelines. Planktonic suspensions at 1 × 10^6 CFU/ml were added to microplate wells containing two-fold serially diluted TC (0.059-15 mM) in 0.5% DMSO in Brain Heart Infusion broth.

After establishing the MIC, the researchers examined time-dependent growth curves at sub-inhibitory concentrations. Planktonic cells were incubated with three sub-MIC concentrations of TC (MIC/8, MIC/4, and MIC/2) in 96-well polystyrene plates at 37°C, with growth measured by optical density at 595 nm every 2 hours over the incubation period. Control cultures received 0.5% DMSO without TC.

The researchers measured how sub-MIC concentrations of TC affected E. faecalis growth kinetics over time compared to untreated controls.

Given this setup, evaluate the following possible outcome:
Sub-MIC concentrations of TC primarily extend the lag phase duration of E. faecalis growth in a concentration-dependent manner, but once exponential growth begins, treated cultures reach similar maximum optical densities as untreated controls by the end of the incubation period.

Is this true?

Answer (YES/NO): NO